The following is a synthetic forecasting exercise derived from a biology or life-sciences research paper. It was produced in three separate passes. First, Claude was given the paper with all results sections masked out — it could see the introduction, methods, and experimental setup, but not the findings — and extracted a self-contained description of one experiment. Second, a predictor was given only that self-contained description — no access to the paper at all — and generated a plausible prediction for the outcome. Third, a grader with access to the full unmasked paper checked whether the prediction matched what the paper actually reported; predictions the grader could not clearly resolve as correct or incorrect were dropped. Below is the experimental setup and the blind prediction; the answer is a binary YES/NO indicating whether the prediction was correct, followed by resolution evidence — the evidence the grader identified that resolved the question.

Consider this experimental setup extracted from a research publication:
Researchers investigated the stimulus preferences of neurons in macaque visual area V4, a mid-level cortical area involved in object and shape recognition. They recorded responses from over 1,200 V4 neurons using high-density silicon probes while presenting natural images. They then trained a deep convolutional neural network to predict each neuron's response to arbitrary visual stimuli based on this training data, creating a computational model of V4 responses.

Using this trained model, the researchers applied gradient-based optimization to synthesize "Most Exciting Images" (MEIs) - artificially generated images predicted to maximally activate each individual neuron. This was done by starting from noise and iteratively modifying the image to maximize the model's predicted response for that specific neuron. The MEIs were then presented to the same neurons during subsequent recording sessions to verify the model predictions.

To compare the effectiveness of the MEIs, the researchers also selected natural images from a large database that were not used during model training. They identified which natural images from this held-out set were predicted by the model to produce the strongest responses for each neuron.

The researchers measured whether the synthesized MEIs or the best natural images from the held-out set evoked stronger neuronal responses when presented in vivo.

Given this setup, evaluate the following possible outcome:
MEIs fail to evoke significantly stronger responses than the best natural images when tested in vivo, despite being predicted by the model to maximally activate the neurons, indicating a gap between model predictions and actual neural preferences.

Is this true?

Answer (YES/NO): NO